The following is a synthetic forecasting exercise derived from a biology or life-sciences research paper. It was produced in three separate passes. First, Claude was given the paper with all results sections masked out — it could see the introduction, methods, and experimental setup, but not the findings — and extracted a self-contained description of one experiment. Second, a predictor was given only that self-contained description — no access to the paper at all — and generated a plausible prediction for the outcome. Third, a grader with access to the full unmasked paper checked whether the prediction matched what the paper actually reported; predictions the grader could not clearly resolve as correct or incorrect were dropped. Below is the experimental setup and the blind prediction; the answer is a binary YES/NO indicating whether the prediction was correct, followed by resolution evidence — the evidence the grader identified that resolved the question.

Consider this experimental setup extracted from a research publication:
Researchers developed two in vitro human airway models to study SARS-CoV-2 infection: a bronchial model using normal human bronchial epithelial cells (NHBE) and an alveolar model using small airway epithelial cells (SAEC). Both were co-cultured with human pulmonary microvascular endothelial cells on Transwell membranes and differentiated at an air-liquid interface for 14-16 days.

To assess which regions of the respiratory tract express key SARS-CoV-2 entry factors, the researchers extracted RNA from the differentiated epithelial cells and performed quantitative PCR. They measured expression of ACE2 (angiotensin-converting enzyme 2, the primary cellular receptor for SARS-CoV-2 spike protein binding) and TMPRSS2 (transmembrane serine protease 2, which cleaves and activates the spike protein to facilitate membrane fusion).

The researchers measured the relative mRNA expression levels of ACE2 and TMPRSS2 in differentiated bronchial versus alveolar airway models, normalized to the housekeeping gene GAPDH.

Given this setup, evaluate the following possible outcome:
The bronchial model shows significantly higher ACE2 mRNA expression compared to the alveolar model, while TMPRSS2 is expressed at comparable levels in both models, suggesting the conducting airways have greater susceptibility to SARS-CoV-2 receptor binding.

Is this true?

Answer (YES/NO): YES